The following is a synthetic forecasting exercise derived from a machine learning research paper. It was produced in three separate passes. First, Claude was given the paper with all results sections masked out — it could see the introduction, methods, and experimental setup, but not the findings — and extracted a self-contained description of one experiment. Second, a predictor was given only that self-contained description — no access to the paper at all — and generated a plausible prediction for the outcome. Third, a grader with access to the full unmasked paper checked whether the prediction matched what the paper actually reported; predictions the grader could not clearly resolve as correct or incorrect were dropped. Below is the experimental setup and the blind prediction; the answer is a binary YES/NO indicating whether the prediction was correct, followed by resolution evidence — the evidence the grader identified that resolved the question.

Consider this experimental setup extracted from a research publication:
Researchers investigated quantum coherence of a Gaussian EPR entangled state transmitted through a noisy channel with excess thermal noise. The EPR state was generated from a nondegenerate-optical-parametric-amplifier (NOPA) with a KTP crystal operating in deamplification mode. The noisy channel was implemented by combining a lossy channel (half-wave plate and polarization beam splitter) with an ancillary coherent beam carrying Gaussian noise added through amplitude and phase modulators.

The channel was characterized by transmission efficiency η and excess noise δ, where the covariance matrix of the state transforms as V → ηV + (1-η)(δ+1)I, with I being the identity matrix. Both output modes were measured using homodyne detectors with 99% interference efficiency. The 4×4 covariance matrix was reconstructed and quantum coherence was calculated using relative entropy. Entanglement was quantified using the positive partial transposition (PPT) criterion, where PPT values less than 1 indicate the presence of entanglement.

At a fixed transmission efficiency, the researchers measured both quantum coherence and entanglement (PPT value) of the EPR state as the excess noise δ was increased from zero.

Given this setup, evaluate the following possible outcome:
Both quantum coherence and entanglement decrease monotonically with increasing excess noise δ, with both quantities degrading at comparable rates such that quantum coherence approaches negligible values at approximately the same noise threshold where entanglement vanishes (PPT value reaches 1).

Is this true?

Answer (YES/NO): NO